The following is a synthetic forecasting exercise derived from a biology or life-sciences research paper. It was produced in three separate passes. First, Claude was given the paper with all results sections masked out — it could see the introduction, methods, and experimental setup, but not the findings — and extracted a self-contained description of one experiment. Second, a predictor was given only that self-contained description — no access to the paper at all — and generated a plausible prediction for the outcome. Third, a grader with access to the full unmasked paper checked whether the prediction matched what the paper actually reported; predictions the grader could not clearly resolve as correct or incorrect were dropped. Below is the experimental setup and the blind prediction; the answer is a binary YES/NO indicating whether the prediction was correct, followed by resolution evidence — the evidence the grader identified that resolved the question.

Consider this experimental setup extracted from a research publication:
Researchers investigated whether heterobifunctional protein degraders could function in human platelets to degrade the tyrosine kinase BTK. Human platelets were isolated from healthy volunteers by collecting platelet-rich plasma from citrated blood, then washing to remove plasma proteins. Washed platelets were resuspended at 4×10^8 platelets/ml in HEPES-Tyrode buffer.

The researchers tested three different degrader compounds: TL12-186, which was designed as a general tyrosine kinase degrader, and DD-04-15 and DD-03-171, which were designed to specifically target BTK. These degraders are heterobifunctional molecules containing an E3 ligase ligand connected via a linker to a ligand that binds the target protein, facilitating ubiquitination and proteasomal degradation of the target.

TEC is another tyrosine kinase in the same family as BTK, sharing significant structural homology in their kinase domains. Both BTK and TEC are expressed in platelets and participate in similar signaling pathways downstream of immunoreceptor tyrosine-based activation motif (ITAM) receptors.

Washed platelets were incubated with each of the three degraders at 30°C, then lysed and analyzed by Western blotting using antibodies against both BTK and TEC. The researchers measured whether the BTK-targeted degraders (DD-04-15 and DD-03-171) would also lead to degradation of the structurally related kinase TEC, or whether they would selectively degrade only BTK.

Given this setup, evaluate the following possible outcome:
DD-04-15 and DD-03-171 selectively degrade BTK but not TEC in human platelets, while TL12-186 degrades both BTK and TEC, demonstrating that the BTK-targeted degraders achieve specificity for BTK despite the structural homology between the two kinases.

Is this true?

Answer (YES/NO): NO